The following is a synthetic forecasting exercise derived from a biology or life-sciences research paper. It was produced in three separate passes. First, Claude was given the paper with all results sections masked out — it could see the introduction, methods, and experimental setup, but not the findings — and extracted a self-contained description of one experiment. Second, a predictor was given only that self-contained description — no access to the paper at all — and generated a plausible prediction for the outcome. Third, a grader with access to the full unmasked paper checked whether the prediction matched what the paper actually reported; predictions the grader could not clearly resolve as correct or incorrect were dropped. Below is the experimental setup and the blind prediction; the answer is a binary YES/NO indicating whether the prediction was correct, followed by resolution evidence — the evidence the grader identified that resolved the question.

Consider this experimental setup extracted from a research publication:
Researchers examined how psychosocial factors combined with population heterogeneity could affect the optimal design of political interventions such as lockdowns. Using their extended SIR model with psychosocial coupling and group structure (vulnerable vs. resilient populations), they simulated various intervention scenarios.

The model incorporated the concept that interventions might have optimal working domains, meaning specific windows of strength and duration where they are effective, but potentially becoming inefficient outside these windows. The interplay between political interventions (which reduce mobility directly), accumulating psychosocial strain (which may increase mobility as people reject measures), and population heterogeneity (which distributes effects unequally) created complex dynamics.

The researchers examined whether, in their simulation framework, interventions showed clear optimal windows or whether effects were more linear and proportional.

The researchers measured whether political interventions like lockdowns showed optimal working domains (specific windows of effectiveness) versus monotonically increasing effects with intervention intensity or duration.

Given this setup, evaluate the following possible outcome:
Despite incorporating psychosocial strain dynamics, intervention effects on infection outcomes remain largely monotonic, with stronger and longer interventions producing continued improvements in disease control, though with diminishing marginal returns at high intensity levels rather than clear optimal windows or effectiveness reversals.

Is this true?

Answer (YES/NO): NO